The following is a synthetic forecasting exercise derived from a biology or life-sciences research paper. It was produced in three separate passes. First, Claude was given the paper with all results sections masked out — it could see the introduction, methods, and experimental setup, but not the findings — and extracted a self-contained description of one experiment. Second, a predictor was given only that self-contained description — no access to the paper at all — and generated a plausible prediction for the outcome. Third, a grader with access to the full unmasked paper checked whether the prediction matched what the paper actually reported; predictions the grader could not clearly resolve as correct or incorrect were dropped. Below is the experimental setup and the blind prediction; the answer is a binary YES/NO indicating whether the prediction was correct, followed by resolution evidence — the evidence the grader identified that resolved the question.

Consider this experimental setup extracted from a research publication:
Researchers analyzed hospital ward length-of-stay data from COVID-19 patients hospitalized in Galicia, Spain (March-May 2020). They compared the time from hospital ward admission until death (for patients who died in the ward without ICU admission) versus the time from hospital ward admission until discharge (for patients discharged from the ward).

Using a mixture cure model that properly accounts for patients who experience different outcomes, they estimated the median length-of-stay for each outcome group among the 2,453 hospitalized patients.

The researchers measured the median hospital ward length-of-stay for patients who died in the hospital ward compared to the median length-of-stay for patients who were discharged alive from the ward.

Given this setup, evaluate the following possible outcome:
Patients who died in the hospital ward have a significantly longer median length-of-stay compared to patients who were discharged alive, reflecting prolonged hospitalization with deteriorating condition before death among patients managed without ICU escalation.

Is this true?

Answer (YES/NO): NO